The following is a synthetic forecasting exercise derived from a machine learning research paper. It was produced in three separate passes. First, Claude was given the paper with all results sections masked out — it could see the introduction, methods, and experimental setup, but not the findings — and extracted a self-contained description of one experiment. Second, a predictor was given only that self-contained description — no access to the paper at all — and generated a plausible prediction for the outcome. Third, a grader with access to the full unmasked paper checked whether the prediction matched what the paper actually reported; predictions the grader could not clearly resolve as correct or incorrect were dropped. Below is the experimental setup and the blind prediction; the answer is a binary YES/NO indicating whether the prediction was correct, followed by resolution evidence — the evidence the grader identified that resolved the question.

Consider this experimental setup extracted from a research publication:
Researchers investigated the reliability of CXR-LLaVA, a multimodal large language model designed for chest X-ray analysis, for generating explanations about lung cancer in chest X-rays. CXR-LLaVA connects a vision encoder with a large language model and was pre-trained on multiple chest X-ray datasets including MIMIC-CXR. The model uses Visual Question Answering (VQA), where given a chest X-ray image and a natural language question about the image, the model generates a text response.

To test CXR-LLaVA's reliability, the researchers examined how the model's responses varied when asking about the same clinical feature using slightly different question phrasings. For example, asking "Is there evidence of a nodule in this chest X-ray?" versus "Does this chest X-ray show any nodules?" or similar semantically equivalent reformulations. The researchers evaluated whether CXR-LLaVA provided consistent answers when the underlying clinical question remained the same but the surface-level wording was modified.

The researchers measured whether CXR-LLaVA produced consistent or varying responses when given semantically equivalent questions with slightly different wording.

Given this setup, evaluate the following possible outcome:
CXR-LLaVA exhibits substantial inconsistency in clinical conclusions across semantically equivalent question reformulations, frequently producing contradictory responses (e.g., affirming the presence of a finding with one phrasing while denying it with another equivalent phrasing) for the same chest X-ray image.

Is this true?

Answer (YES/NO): YES